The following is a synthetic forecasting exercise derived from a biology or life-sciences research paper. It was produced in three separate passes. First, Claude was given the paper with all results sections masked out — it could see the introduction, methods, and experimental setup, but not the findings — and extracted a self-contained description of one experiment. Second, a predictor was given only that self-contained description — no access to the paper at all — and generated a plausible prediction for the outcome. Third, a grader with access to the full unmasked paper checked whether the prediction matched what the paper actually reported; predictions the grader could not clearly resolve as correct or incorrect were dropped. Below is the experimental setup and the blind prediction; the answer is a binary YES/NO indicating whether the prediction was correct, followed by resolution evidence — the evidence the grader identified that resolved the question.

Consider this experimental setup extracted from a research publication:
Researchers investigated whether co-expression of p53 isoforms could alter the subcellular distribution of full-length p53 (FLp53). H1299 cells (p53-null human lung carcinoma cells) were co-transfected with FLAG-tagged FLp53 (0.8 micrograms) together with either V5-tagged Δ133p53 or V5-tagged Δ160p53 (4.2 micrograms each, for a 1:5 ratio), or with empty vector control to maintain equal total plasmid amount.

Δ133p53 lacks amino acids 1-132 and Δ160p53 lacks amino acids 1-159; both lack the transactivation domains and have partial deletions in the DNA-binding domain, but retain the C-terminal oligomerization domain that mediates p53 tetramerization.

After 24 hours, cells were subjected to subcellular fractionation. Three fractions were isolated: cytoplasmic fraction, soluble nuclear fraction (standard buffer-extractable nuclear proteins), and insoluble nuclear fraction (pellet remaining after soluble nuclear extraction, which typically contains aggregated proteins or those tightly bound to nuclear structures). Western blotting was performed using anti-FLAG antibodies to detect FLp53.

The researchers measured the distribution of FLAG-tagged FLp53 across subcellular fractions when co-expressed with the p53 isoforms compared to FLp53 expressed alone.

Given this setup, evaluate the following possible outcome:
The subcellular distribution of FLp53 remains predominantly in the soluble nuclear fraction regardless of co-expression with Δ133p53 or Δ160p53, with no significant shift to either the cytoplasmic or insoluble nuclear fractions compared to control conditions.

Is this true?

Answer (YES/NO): NO